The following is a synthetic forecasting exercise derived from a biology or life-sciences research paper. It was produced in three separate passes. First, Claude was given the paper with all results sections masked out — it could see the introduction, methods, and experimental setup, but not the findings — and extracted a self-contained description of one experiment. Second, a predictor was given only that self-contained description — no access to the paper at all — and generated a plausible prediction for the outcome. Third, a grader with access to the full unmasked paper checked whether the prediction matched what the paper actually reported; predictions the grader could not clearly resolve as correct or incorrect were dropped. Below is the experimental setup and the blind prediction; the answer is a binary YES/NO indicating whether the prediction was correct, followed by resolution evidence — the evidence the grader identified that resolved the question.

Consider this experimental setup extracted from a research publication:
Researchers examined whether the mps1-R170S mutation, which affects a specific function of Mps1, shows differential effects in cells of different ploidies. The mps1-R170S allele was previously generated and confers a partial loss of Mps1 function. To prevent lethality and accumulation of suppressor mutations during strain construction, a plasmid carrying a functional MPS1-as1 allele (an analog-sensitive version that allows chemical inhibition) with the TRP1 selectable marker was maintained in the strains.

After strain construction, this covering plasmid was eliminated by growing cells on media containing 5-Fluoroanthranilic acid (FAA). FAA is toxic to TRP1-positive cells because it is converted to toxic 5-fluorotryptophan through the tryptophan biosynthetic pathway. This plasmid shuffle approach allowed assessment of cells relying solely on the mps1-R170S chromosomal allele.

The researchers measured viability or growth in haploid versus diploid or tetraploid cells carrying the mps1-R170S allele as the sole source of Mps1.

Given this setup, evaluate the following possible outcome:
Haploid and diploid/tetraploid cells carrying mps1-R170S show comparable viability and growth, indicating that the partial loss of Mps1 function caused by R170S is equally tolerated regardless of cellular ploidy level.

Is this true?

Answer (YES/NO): NO